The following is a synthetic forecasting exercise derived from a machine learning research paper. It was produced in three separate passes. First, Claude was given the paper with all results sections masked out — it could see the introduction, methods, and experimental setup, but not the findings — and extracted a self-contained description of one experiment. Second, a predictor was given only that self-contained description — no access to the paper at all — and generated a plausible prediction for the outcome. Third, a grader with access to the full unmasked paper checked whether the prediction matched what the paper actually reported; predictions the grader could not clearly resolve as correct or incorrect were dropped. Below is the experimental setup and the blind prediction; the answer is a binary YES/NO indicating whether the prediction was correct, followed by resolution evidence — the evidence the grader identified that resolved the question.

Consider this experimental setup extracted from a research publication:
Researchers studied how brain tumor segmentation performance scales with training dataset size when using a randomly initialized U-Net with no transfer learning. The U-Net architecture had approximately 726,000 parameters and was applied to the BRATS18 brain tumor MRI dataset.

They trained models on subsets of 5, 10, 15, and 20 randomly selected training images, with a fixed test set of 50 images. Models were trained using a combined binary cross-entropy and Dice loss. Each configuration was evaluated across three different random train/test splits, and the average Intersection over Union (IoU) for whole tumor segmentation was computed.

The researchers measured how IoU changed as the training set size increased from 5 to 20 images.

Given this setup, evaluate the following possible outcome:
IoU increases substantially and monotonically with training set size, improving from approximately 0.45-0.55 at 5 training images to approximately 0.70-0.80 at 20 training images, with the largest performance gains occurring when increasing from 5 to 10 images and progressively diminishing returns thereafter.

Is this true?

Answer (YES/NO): NO